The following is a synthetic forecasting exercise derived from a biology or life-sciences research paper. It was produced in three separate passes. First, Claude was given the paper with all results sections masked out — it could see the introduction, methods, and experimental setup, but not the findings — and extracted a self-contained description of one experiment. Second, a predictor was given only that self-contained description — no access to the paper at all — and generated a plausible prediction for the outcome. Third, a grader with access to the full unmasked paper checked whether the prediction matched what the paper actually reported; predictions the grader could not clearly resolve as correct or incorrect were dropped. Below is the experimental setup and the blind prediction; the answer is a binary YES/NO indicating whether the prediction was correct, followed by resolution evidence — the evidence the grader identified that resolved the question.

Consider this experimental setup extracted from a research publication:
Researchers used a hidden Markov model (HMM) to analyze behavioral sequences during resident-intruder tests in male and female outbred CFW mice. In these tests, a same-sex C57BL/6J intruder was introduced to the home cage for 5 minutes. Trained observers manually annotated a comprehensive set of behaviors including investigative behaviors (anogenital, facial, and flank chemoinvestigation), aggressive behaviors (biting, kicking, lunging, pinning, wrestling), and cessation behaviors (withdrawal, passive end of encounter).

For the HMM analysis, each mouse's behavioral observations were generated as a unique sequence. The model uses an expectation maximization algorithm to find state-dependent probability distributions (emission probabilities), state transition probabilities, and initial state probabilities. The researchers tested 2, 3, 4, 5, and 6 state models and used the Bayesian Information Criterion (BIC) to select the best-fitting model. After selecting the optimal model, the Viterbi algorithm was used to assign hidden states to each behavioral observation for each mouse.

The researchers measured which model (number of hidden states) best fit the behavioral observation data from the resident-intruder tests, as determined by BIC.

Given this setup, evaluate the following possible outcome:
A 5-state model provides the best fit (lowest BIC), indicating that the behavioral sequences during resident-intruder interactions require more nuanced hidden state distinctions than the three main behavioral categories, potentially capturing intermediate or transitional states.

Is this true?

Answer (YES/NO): NO